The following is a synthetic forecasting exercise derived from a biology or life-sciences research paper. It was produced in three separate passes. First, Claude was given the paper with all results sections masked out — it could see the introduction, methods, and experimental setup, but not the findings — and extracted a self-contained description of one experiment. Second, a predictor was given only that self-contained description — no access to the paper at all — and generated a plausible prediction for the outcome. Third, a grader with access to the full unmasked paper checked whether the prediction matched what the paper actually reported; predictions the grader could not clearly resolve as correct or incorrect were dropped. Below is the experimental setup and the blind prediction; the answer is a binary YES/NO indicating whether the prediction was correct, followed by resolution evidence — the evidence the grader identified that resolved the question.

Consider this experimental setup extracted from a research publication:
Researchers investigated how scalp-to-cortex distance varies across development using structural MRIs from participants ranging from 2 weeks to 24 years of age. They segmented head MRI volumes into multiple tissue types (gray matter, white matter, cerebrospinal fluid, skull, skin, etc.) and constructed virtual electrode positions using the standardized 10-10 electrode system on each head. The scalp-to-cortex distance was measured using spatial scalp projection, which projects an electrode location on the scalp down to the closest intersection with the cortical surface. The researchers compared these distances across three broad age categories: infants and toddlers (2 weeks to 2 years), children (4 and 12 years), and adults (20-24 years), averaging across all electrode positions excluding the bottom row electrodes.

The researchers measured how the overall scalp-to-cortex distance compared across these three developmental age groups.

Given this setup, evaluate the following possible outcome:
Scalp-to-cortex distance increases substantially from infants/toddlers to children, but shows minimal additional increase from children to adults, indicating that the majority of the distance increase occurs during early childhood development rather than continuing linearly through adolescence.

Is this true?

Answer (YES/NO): NO